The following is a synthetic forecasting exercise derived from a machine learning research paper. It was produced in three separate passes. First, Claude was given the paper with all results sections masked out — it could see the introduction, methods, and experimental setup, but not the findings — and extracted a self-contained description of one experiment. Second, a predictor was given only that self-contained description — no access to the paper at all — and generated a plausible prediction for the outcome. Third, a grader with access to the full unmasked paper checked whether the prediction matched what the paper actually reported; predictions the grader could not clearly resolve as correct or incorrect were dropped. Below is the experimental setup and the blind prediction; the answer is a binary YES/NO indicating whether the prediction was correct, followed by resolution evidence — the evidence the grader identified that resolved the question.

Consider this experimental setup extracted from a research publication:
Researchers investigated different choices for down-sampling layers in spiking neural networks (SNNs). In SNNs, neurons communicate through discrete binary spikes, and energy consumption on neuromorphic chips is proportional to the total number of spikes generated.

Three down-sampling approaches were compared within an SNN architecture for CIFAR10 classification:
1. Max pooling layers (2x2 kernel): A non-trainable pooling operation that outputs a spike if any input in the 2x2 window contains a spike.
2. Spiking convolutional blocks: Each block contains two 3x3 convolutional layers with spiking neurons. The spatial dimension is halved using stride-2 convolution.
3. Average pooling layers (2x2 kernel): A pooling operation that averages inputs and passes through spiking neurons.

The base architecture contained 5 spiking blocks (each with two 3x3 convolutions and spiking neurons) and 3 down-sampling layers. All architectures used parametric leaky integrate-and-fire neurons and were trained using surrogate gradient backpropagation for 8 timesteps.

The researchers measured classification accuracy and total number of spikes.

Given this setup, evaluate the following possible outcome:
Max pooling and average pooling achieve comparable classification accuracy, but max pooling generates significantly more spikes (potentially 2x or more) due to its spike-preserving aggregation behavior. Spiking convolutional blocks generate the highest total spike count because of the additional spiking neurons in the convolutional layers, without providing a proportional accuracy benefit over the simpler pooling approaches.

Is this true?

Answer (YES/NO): NO